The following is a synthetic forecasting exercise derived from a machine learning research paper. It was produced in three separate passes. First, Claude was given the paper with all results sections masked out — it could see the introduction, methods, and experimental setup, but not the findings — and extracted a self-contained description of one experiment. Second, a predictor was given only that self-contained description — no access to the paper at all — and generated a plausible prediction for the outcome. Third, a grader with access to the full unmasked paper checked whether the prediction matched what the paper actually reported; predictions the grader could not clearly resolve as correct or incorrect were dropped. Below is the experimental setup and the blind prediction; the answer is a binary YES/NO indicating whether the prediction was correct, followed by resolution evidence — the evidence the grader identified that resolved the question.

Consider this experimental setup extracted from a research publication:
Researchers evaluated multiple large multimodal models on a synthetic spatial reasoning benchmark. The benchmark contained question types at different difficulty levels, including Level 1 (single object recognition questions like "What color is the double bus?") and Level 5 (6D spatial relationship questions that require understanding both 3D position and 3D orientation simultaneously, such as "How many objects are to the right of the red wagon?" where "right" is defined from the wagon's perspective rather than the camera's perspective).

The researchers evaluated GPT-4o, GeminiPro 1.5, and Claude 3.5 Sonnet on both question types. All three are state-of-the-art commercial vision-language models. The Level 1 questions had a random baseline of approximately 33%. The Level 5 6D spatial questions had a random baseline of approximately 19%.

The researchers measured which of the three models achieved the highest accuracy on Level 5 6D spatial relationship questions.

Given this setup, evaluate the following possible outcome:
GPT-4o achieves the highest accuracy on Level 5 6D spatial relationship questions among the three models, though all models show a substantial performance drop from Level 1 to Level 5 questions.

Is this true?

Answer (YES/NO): NO